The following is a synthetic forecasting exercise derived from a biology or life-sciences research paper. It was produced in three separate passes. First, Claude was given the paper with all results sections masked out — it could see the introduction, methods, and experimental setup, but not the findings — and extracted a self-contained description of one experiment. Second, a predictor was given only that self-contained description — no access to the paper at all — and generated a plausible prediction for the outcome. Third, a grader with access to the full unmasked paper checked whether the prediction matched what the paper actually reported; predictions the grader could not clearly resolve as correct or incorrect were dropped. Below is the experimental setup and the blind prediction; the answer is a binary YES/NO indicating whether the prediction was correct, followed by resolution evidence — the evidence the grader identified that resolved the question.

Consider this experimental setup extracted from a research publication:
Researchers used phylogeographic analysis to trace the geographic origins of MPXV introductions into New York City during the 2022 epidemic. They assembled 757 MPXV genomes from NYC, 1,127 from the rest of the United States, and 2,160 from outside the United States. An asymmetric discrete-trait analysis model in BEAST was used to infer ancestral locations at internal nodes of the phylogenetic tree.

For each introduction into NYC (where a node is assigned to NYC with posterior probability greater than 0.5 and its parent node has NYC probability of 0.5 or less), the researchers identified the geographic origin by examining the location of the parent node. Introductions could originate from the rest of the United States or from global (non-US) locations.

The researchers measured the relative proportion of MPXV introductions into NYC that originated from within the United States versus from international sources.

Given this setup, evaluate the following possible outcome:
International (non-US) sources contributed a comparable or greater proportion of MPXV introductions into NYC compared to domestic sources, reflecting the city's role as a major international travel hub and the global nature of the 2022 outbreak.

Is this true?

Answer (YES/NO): YES